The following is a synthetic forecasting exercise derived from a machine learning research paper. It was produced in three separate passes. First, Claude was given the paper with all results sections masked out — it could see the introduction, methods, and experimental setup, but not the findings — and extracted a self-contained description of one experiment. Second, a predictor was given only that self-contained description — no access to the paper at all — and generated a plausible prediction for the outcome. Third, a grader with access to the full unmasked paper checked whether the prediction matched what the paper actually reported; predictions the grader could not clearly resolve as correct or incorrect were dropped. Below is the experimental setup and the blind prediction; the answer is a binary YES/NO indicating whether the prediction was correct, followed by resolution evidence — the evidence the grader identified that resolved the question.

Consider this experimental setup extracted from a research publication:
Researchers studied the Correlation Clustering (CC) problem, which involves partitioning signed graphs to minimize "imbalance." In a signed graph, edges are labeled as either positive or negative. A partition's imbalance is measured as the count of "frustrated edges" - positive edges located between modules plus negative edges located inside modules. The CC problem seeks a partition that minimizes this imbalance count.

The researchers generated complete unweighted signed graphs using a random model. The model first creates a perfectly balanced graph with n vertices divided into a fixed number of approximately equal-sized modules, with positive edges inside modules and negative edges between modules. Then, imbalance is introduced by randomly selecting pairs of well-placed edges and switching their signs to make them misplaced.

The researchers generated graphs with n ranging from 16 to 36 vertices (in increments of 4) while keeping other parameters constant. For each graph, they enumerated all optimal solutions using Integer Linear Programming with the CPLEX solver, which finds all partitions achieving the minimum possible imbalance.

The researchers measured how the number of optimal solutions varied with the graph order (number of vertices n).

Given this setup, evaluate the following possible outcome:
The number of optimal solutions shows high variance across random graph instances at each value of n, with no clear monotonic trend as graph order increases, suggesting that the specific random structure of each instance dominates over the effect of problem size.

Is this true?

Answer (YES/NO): YES